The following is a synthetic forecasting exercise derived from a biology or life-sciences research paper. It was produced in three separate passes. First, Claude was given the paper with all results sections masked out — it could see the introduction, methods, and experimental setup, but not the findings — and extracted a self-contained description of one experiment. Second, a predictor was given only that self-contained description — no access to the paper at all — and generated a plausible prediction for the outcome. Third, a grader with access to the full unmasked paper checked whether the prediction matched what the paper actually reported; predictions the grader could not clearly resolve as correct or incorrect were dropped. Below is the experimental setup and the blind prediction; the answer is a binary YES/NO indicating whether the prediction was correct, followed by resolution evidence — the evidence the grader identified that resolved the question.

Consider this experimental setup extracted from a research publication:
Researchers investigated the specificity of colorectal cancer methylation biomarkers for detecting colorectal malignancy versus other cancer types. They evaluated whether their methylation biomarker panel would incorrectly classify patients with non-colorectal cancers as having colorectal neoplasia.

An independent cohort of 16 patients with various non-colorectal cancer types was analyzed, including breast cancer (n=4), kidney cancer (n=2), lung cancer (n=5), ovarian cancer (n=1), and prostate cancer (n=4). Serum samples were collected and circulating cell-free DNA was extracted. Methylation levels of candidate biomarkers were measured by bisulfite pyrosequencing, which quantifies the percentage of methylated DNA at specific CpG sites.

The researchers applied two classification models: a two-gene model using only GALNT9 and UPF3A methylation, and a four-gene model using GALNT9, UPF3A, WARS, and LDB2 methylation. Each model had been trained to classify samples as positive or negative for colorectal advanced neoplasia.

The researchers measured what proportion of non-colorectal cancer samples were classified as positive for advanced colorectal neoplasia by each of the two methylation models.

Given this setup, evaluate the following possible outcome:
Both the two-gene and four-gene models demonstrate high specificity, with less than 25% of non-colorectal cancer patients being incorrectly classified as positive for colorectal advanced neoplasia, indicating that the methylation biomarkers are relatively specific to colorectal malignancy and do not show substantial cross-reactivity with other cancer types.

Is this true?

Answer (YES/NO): YES